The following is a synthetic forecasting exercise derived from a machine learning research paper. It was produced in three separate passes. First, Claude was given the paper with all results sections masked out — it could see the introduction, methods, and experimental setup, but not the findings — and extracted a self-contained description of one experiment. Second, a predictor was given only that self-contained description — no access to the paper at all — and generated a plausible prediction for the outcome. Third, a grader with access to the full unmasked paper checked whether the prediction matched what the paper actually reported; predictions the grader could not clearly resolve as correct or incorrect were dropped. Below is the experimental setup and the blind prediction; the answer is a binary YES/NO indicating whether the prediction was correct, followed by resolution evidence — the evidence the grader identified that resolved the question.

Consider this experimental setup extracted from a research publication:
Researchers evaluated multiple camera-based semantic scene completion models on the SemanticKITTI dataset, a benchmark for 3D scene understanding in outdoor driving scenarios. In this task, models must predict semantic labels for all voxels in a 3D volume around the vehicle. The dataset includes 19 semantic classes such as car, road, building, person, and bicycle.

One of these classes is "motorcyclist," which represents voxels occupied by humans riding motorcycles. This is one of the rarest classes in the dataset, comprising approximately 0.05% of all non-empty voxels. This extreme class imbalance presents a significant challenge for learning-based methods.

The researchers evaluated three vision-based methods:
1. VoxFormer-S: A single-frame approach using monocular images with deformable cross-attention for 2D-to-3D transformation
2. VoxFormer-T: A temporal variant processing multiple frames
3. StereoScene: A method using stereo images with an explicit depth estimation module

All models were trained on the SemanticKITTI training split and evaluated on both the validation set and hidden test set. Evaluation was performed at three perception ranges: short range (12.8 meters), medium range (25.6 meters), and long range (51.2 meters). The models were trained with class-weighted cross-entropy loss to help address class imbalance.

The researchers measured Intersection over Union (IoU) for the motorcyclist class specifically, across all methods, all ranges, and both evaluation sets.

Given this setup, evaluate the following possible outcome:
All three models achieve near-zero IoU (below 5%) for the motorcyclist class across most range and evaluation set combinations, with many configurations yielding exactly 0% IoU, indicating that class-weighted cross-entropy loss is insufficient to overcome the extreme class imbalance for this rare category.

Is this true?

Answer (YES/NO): YES